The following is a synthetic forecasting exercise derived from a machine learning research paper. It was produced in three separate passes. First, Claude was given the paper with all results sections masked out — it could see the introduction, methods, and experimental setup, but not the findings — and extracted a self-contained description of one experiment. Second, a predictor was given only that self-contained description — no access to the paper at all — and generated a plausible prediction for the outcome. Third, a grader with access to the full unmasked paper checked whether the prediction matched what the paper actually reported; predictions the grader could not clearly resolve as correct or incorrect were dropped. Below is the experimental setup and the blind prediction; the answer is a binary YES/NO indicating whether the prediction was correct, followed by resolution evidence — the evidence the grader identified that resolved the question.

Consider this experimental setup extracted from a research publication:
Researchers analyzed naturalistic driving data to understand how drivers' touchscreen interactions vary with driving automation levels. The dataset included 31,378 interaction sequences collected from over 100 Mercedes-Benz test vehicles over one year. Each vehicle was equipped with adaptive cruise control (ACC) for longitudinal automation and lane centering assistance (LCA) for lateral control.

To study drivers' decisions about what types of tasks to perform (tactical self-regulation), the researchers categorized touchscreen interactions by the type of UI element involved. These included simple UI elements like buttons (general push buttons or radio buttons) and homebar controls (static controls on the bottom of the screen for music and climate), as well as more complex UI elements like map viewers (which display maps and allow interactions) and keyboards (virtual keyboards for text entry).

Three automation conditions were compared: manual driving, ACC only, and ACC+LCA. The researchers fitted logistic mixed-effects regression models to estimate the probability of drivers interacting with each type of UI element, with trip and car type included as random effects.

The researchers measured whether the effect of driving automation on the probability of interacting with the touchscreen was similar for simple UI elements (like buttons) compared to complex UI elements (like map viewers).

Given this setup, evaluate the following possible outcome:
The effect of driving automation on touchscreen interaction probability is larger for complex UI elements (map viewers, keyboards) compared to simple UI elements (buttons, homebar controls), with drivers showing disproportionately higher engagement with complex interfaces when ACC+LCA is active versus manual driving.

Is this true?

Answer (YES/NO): YES